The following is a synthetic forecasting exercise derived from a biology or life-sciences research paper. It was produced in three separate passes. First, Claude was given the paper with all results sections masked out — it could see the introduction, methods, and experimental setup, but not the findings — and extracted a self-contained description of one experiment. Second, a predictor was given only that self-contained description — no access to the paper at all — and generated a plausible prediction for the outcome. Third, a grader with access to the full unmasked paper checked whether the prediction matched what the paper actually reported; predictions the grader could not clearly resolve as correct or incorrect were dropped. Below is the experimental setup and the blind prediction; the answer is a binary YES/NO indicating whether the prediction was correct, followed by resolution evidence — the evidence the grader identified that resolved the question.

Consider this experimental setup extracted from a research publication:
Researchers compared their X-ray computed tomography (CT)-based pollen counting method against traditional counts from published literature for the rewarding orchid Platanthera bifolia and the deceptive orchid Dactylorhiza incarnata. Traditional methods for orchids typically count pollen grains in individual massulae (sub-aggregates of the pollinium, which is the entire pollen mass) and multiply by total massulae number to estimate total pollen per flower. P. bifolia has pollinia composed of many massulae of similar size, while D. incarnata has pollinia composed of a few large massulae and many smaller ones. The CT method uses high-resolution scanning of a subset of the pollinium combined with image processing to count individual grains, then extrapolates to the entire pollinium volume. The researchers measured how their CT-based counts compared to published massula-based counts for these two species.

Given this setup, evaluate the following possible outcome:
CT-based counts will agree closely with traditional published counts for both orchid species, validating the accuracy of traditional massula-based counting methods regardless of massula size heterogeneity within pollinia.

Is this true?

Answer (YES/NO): NO